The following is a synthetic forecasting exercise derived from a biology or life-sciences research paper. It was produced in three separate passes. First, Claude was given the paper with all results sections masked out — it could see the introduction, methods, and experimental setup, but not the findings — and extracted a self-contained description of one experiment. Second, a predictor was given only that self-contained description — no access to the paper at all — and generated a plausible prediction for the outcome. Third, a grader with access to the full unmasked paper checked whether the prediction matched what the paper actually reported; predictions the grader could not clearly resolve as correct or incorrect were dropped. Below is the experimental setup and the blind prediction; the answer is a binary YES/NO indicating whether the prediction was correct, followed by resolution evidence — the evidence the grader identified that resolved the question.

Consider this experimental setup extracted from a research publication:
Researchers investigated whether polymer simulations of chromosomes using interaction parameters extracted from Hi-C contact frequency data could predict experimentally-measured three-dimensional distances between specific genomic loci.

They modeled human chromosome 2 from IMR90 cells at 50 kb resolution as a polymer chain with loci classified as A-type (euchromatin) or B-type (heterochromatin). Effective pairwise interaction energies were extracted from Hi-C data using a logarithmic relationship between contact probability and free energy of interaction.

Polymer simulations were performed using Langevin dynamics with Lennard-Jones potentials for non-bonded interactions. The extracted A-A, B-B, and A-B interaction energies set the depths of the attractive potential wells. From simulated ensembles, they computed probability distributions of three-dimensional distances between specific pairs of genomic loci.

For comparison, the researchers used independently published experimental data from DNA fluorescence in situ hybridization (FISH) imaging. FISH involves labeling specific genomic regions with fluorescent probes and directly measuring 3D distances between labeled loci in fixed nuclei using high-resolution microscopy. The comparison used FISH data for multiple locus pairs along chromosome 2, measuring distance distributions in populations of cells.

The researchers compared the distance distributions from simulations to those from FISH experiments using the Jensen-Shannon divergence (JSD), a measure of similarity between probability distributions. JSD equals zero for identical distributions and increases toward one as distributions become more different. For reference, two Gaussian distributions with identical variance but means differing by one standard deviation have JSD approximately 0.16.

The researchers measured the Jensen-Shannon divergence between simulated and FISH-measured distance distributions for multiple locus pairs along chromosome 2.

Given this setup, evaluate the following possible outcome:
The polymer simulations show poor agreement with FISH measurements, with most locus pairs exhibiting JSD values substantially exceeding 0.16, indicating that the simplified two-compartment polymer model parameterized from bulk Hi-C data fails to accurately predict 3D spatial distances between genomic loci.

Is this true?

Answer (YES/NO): NO